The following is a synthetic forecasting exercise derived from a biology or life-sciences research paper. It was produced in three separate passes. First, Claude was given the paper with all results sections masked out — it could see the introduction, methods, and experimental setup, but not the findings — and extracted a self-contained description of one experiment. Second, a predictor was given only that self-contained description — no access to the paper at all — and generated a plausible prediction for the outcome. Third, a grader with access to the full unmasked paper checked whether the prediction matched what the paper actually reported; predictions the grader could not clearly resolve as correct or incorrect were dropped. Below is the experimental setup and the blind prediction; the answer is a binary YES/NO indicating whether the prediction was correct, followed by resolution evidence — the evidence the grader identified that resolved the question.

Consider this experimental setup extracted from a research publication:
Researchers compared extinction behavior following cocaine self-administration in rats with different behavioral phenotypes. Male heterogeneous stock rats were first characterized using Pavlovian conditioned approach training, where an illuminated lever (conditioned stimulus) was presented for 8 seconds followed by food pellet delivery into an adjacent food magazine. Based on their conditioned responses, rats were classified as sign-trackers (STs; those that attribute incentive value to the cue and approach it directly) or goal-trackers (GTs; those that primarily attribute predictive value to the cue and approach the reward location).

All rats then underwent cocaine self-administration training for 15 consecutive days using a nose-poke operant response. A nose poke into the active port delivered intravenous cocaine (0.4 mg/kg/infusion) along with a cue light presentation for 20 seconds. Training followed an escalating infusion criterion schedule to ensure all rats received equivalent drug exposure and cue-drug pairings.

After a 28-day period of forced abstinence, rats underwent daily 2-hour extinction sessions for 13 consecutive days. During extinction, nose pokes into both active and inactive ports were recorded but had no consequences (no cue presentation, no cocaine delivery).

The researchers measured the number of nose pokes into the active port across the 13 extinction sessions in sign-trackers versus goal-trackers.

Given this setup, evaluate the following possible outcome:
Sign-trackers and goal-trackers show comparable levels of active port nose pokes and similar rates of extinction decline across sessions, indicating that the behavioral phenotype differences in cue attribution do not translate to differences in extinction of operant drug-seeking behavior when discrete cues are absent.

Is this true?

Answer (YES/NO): YES